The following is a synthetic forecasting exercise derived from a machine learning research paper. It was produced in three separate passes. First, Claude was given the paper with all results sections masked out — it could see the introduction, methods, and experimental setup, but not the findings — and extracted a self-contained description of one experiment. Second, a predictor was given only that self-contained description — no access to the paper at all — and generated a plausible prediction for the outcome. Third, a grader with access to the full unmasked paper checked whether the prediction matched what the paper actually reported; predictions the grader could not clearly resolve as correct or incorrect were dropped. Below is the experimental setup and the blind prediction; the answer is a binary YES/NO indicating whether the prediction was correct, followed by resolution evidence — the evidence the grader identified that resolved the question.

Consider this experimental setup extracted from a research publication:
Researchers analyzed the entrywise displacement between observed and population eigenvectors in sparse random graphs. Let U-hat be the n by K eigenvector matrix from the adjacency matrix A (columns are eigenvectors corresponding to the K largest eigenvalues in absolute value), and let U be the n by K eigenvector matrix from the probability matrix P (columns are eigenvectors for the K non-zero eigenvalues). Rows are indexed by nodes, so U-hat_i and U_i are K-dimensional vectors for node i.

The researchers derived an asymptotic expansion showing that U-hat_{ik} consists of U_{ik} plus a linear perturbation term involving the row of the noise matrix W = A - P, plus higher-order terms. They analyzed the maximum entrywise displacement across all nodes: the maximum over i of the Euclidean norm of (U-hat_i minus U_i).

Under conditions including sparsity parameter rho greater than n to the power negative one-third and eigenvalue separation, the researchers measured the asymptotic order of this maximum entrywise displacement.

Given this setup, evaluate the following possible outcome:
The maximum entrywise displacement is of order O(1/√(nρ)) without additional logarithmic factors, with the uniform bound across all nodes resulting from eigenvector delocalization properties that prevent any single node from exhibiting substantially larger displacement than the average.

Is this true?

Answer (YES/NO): NO